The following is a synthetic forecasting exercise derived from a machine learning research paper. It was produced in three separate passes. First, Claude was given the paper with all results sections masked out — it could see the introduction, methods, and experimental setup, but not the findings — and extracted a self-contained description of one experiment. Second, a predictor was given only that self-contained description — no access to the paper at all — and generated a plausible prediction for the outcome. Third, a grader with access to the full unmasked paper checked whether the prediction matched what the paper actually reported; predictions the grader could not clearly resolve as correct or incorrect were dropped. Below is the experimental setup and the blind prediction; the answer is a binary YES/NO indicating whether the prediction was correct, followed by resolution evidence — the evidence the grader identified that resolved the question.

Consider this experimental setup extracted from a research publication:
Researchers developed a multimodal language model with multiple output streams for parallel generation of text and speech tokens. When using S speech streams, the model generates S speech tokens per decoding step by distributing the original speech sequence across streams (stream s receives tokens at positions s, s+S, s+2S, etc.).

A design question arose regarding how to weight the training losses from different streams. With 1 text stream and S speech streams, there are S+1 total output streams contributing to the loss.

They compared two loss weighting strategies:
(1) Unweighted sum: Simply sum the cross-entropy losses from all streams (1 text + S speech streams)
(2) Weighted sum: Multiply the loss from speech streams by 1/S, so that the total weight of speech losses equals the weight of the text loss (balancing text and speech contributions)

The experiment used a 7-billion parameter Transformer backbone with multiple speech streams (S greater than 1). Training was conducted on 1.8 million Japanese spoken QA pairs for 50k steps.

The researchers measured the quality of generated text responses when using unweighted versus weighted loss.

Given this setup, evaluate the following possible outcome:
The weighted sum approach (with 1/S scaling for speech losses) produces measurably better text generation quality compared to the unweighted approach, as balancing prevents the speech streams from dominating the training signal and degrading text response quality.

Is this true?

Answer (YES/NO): NO